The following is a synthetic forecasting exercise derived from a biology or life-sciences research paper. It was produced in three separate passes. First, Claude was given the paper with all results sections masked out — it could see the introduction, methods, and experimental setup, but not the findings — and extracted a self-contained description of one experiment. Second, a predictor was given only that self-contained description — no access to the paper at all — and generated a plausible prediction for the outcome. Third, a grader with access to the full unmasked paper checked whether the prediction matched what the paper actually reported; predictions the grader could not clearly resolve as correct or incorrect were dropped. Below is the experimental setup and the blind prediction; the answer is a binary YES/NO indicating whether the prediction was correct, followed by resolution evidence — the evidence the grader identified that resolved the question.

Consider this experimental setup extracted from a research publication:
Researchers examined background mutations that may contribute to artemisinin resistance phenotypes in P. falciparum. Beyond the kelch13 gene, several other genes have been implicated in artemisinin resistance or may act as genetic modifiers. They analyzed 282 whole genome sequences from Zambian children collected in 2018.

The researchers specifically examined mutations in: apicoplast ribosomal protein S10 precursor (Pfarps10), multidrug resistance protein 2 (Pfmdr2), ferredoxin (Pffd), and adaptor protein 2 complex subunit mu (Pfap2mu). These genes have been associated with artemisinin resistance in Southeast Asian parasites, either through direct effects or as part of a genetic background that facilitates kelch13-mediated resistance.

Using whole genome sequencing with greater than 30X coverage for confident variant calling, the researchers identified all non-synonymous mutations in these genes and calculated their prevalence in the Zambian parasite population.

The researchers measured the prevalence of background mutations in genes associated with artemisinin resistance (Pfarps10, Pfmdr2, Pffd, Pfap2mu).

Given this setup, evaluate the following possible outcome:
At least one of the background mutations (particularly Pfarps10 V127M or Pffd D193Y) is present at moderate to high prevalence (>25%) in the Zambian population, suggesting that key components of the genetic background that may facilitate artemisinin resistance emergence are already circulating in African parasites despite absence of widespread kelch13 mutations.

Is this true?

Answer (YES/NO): NO